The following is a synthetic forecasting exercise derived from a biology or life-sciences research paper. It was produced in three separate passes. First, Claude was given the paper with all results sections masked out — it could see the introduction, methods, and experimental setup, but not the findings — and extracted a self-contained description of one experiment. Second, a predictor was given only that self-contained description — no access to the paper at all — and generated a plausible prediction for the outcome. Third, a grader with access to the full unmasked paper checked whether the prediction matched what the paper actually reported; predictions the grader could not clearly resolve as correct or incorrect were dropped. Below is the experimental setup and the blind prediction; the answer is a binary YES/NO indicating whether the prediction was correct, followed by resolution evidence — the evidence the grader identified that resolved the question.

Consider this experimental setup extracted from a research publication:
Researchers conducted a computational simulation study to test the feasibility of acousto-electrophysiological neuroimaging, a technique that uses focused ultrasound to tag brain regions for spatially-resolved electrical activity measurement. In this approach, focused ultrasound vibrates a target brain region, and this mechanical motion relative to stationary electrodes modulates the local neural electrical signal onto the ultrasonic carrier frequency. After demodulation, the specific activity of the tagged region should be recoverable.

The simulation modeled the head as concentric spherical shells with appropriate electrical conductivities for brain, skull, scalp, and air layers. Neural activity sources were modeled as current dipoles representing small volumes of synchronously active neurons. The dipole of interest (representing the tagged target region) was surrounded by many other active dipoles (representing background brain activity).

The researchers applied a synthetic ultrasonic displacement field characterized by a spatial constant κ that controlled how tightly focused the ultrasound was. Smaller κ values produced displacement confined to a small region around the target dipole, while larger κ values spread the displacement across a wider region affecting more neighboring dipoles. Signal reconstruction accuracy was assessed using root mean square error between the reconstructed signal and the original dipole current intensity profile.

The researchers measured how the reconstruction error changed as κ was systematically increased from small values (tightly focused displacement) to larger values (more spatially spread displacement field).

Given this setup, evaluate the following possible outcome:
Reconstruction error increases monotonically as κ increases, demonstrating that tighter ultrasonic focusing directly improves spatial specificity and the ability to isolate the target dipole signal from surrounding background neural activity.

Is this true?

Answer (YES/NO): YES